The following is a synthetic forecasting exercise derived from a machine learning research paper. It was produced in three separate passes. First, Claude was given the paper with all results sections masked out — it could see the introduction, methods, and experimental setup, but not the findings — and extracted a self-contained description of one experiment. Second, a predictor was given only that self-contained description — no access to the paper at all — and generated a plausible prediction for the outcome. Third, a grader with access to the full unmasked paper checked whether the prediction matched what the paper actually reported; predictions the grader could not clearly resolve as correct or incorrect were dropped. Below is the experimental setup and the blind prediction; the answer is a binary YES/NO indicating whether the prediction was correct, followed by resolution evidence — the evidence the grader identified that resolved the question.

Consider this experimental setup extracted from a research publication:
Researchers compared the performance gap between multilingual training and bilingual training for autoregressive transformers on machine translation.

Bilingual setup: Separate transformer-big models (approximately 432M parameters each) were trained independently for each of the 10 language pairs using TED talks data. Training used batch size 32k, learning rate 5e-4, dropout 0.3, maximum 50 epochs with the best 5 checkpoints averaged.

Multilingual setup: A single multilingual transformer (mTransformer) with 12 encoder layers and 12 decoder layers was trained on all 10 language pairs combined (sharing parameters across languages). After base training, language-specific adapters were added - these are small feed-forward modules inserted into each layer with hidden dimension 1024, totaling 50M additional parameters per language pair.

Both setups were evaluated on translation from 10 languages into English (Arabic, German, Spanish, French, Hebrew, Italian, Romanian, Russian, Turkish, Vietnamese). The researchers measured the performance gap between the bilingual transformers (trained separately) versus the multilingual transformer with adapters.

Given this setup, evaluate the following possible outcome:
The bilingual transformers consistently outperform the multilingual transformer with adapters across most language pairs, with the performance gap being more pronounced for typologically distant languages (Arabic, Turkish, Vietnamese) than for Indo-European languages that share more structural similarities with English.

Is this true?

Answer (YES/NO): NO